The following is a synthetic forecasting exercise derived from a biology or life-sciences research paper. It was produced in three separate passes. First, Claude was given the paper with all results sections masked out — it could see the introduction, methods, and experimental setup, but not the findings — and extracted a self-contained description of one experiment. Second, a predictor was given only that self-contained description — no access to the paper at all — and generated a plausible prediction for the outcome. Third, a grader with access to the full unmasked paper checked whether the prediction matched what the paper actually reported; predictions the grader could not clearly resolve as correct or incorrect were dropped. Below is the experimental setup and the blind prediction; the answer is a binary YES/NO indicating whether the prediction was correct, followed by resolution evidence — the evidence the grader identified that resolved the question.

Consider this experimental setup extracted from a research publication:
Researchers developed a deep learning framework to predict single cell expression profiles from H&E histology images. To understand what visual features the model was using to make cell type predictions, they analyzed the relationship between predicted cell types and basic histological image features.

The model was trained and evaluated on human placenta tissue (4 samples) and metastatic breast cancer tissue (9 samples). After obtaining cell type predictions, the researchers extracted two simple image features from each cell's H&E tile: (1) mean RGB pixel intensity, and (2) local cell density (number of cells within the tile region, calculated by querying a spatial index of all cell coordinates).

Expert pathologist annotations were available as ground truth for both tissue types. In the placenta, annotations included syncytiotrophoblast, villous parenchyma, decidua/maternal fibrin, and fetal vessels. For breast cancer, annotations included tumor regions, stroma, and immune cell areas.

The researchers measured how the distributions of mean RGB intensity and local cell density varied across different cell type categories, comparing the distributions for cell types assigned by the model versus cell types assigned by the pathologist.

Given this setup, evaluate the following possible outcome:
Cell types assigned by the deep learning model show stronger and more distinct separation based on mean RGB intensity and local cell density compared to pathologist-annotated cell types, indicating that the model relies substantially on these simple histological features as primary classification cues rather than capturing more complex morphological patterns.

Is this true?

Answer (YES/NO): NO